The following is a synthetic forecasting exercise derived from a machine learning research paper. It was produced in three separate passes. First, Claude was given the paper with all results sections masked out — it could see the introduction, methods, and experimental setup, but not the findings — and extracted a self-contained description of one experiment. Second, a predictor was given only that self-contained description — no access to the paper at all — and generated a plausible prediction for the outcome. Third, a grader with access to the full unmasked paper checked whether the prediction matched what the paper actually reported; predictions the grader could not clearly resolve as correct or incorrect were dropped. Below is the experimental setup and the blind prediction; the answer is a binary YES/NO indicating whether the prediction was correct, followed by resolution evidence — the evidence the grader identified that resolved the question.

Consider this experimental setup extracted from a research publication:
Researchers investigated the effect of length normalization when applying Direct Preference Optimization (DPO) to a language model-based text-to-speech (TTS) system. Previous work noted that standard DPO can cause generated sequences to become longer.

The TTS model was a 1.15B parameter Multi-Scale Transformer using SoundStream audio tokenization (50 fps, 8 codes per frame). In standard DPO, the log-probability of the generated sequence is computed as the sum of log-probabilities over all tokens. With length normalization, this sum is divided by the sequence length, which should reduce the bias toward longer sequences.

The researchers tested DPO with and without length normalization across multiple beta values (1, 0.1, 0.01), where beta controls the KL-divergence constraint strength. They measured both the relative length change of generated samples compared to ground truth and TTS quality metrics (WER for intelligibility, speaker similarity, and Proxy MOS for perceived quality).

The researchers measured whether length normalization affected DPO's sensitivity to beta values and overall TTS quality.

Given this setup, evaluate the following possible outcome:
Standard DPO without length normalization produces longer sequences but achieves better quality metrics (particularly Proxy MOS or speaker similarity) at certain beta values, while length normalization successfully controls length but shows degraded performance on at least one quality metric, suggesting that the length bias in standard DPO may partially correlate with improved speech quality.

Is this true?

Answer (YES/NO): NO